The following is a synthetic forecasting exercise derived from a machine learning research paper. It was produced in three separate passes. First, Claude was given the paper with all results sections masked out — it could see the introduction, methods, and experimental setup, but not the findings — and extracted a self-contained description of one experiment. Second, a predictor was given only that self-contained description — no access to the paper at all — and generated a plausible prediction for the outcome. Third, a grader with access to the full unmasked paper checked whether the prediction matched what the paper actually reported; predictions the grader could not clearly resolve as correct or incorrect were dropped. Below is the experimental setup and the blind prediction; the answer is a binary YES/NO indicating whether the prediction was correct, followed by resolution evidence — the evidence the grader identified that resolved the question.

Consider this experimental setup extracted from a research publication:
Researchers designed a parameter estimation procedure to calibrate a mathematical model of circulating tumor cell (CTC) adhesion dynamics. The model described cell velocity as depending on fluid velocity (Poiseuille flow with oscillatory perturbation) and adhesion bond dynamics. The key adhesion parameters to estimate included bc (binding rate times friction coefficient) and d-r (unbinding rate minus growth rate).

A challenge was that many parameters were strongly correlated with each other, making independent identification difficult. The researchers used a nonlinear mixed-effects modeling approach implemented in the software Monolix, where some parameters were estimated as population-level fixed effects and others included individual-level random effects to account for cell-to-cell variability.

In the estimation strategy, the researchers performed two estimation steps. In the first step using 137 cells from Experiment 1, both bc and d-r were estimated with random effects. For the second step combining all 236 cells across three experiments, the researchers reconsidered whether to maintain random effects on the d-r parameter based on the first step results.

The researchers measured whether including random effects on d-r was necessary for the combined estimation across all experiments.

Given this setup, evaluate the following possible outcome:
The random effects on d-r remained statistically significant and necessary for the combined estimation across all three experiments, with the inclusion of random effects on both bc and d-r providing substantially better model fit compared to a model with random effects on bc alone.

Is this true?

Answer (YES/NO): NO